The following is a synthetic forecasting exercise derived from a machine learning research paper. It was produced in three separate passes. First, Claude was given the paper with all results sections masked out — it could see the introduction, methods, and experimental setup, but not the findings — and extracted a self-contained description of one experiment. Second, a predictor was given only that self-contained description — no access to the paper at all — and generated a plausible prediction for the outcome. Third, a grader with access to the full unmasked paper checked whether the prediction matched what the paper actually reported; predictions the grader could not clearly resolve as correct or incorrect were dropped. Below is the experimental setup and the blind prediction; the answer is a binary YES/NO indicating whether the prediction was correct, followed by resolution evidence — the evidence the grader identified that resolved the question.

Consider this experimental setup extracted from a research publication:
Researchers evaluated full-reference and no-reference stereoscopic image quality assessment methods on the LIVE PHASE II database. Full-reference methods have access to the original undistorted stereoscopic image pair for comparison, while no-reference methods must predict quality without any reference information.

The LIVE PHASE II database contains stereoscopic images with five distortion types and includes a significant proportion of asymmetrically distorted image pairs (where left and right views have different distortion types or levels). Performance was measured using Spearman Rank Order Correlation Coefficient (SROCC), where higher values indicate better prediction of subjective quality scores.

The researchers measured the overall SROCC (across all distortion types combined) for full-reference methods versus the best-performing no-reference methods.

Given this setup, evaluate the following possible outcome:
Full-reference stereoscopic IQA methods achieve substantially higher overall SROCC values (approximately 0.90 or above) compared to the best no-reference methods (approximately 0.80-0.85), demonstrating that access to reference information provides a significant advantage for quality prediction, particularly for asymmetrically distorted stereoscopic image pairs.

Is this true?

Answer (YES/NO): NO